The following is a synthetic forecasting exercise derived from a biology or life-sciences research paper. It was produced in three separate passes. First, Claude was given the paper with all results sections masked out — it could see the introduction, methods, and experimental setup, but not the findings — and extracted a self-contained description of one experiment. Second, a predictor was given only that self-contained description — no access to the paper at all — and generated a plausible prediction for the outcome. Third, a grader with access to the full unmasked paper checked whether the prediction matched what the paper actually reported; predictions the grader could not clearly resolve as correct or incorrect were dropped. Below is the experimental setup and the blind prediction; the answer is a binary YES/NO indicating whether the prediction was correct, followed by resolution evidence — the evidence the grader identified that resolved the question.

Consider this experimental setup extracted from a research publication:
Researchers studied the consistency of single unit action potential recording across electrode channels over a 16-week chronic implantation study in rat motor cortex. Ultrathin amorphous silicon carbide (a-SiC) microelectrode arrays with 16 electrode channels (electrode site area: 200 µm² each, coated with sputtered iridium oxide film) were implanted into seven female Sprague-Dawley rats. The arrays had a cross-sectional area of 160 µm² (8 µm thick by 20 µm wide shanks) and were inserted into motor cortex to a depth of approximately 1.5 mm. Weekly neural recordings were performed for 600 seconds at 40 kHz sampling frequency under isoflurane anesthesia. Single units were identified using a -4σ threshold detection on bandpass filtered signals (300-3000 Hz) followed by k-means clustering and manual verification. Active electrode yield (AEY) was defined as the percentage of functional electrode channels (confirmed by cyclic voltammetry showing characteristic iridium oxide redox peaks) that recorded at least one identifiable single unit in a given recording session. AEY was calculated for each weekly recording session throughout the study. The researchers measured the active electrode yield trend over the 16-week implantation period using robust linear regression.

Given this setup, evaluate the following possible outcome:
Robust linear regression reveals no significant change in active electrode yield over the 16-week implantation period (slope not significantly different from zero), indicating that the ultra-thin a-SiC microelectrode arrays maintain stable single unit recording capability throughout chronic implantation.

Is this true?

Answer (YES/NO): NO